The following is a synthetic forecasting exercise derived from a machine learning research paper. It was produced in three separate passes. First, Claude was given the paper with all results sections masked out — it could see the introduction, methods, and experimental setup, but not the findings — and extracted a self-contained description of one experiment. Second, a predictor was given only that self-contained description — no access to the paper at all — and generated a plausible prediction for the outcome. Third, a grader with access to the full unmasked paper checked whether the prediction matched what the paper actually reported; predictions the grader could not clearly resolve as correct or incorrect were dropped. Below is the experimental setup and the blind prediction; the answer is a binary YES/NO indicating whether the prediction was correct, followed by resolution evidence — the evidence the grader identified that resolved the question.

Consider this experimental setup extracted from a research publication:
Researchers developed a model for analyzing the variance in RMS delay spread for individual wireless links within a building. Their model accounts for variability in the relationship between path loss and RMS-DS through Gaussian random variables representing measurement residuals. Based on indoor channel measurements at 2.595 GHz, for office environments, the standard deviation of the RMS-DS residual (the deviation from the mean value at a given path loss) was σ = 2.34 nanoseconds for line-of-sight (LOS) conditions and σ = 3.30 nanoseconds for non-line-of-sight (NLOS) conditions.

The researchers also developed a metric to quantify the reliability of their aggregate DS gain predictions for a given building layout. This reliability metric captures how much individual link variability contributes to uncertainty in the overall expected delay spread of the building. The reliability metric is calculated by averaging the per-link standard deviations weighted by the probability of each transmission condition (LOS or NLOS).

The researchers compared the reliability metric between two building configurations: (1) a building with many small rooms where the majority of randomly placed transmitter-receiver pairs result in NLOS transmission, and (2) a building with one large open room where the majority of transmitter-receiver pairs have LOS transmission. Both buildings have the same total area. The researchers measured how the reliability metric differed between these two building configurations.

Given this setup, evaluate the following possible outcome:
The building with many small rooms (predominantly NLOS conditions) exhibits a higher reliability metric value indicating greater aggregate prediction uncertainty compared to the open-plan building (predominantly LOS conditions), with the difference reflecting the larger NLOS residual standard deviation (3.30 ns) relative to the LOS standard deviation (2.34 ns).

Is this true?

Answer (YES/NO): YES